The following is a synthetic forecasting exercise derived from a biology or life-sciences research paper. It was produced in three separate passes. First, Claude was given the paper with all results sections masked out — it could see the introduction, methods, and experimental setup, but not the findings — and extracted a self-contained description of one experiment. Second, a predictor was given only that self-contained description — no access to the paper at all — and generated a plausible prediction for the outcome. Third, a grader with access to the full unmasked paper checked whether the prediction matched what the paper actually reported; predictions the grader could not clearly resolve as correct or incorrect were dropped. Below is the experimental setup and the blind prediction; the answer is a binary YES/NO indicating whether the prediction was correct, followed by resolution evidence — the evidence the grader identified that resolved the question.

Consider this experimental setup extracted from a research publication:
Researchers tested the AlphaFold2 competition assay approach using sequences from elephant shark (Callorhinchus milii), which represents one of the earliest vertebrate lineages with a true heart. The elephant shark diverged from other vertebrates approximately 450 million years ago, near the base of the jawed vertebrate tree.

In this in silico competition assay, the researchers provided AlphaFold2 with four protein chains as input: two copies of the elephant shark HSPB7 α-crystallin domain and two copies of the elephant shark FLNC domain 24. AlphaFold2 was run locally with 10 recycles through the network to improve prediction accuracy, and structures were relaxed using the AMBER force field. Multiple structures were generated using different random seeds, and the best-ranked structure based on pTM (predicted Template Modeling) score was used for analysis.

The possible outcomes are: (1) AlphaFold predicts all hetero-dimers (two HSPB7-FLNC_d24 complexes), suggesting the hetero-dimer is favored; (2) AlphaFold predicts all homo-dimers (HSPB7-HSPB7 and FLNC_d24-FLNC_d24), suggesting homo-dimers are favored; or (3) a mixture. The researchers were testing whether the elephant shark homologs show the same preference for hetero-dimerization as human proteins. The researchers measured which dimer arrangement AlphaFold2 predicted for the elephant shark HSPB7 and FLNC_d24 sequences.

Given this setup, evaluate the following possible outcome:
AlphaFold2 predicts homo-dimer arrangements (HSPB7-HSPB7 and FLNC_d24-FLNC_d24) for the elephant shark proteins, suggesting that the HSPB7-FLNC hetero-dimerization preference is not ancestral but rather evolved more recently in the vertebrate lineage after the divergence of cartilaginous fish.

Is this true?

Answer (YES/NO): NO